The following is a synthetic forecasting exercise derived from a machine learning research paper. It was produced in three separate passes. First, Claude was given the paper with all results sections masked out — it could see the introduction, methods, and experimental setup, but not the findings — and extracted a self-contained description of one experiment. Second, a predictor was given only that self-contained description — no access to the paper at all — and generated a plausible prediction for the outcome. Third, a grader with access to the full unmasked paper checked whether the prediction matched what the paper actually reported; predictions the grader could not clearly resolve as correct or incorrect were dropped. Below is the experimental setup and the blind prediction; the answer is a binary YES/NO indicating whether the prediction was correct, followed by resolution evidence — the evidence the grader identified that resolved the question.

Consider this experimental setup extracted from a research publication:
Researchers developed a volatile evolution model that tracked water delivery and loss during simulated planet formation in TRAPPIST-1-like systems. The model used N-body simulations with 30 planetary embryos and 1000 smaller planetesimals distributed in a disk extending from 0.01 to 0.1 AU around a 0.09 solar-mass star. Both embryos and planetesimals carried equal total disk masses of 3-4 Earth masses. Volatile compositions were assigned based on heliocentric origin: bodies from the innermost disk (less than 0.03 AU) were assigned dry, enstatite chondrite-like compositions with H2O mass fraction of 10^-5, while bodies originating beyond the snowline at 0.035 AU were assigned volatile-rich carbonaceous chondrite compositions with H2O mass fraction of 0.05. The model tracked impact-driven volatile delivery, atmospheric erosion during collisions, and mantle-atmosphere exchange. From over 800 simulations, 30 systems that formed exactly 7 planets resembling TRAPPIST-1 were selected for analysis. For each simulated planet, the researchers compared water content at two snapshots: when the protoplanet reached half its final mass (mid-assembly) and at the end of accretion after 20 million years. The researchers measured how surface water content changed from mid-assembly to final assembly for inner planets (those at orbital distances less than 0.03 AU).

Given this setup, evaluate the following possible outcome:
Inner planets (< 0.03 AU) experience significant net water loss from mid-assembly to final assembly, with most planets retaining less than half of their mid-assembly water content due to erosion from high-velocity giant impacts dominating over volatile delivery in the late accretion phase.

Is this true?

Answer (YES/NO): NO